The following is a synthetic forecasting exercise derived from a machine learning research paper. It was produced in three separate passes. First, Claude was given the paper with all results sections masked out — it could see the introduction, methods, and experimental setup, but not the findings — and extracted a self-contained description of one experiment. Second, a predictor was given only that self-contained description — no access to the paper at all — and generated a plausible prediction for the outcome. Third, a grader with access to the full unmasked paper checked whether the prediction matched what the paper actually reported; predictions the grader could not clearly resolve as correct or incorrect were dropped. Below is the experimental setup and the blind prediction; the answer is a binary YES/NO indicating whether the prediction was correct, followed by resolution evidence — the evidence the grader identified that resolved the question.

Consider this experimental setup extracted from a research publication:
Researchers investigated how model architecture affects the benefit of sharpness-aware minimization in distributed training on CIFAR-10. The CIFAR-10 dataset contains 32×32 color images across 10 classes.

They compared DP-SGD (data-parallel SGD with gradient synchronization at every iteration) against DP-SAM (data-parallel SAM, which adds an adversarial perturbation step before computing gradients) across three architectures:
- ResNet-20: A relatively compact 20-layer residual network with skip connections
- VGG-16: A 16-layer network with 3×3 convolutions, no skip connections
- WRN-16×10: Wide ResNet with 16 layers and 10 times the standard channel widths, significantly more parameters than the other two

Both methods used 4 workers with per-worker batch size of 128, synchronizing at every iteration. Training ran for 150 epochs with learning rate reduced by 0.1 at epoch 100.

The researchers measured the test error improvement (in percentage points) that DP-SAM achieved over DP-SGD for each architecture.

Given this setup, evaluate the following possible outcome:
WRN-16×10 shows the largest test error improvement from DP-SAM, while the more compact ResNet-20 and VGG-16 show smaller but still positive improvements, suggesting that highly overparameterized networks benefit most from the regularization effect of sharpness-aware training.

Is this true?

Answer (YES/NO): NO